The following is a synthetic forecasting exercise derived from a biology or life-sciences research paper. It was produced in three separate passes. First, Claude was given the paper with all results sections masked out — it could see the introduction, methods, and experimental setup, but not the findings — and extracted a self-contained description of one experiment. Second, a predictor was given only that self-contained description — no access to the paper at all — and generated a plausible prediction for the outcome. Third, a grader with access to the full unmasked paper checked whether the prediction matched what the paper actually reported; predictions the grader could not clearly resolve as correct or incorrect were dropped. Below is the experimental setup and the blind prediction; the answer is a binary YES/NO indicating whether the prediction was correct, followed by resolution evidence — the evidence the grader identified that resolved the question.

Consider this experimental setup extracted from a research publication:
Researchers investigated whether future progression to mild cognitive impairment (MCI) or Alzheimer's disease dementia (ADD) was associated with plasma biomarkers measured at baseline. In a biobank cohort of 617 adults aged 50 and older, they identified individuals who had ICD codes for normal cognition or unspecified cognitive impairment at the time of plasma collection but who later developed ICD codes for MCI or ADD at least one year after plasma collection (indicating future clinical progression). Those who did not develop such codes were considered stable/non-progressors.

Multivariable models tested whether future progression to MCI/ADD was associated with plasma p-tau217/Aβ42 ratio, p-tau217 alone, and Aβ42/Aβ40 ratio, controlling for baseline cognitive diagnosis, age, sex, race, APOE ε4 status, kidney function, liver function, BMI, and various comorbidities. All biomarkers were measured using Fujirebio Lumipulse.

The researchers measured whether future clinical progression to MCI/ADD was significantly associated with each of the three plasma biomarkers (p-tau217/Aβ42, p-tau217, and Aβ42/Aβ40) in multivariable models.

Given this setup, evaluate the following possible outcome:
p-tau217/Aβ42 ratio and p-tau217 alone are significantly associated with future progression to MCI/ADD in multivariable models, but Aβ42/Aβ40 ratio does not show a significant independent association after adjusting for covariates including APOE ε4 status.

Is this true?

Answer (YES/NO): NO